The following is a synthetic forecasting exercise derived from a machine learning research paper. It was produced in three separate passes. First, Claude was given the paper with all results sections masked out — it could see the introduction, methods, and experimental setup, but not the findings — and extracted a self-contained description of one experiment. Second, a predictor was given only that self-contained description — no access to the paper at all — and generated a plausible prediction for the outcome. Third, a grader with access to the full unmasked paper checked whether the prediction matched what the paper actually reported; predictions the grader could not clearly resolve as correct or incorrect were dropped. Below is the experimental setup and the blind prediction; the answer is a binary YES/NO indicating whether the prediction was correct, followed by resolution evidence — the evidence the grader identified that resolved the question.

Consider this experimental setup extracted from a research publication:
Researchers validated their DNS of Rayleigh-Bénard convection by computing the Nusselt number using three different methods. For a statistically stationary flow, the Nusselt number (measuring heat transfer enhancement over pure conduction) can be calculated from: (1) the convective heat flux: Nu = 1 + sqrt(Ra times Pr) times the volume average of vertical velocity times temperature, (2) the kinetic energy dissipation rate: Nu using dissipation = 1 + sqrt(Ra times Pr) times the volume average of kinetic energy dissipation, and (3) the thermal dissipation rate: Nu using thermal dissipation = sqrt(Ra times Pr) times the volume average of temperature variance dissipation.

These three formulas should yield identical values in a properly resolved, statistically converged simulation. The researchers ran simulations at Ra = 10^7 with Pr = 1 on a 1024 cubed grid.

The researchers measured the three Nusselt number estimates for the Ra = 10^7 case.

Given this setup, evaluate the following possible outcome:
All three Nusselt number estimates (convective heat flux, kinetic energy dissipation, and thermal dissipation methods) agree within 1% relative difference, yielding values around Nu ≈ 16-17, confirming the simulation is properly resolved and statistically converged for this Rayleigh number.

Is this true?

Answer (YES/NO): NO